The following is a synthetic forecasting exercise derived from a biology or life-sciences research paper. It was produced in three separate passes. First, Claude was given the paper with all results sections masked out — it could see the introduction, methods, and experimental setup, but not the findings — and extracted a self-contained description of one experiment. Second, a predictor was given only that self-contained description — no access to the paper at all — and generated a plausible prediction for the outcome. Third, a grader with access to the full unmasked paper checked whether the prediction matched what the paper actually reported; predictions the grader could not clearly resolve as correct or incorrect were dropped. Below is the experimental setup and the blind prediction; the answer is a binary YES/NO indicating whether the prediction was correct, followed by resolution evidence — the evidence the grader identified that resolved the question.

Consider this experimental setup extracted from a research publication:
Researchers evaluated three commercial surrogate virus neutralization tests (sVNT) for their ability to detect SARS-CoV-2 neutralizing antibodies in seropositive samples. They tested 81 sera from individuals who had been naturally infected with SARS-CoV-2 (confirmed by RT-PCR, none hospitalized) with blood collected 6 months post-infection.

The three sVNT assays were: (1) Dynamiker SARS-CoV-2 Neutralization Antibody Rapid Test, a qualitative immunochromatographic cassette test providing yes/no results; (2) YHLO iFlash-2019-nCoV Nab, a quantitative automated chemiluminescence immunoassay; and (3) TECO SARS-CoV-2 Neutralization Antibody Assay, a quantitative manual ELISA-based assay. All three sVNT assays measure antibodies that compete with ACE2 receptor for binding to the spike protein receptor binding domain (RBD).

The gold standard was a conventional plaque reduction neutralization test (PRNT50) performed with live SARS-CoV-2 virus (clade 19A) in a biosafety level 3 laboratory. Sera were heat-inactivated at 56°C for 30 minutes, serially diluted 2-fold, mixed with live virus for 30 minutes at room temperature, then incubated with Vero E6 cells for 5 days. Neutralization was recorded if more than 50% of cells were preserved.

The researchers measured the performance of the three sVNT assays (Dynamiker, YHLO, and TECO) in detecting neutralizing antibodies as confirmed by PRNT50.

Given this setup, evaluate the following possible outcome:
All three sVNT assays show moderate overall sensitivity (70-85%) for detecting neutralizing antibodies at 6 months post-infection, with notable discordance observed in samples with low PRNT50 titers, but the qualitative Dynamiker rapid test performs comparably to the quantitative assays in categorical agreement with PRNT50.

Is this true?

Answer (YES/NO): NO